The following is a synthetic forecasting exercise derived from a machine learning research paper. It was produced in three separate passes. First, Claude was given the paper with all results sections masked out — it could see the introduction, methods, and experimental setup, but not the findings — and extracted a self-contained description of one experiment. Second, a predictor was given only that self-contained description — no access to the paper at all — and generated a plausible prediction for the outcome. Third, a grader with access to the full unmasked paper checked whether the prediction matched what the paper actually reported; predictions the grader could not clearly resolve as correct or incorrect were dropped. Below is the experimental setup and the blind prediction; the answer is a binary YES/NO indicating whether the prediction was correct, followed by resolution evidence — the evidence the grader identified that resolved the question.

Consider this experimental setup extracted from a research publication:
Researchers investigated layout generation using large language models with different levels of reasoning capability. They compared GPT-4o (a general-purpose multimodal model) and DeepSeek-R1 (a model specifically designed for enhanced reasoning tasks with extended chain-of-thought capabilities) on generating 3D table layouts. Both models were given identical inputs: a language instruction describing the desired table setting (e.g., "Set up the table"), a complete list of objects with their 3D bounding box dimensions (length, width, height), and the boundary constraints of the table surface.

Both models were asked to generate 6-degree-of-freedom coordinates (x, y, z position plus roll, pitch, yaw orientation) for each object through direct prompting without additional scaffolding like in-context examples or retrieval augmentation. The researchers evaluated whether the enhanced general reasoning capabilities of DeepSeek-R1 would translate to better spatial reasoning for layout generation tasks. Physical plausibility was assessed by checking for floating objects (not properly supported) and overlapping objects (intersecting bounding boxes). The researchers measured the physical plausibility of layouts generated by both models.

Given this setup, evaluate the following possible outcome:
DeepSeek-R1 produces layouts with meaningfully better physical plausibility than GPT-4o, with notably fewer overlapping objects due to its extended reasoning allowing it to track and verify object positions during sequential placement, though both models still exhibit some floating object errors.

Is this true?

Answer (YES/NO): NO